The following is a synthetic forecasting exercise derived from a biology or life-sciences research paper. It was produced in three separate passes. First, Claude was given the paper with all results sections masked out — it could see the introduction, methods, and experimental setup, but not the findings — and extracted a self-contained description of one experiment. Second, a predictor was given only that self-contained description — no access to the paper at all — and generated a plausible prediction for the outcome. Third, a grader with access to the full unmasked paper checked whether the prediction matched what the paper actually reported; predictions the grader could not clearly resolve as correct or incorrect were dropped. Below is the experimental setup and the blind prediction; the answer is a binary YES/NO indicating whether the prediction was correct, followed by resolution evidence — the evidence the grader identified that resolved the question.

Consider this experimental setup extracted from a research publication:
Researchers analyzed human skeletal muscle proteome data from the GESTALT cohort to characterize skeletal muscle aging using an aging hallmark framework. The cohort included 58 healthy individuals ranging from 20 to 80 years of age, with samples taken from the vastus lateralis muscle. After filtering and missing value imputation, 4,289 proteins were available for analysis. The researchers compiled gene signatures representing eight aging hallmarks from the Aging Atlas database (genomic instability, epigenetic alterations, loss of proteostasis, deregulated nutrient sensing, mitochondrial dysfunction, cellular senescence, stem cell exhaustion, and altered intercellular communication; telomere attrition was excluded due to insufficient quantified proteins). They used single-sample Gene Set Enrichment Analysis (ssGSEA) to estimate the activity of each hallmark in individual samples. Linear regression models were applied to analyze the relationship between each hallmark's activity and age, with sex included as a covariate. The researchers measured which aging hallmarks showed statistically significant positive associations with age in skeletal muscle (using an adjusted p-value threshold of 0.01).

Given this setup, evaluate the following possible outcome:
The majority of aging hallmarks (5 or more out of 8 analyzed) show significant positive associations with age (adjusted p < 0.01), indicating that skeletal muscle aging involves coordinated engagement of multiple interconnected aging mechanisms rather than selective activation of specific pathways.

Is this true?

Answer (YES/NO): NO